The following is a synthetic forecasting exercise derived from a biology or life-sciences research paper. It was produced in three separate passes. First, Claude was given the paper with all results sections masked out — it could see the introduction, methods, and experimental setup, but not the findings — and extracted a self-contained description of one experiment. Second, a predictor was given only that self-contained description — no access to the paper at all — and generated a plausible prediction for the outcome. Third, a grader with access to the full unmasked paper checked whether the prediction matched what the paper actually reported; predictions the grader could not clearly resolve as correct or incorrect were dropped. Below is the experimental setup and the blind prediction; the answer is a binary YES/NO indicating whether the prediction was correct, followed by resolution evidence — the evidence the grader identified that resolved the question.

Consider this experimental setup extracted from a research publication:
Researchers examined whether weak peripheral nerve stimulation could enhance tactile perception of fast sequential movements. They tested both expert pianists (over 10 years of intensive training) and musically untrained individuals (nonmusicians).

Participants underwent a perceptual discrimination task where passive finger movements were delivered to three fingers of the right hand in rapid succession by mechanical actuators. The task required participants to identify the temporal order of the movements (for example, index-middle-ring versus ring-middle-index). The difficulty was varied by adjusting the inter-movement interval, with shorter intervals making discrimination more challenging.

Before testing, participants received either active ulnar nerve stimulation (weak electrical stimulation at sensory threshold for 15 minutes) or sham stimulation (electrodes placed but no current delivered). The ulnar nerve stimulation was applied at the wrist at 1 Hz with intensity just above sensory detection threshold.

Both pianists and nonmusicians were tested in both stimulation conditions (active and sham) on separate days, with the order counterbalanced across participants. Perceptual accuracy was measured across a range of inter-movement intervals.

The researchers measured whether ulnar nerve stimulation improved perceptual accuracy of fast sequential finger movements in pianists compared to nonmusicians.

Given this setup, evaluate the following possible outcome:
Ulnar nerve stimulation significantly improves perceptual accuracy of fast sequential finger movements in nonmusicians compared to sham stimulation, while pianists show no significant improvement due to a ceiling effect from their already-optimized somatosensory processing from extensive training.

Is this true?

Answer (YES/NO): NO